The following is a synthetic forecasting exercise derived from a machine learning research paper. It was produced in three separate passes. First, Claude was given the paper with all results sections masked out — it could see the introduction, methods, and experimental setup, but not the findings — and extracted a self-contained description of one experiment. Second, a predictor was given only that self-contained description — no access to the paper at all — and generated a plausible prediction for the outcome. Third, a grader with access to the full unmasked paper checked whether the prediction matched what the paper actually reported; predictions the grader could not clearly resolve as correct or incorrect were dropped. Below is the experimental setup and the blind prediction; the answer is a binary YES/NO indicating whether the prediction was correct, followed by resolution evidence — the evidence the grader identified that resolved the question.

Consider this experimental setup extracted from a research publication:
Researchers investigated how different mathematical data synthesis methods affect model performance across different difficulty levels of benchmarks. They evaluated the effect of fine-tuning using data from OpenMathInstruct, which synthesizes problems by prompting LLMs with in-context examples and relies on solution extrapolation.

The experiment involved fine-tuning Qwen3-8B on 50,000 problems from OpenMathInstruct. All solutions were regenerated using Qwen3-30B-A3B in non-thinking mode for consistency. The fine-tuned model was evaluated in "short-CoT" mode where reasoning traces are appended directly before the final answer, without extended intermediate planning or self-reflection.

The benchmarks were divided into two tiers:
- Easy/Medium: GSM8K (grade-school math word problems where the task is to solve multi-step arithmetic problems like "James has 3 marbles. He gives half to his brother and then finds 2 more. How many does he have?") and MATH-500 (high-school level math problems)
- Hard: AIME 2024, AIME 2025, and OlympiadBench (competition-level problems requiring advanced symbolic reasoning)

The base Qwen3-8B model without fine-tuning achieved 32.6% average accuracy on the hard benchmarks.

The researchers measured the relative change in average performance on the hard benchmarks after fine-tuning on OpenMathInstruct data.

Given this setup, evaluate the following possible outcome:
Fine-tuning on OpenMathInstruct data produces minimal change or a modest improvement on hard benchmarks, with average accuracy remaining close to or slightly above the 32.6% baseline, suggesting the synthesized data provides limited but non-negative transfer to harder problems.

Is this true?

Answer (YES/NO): NO